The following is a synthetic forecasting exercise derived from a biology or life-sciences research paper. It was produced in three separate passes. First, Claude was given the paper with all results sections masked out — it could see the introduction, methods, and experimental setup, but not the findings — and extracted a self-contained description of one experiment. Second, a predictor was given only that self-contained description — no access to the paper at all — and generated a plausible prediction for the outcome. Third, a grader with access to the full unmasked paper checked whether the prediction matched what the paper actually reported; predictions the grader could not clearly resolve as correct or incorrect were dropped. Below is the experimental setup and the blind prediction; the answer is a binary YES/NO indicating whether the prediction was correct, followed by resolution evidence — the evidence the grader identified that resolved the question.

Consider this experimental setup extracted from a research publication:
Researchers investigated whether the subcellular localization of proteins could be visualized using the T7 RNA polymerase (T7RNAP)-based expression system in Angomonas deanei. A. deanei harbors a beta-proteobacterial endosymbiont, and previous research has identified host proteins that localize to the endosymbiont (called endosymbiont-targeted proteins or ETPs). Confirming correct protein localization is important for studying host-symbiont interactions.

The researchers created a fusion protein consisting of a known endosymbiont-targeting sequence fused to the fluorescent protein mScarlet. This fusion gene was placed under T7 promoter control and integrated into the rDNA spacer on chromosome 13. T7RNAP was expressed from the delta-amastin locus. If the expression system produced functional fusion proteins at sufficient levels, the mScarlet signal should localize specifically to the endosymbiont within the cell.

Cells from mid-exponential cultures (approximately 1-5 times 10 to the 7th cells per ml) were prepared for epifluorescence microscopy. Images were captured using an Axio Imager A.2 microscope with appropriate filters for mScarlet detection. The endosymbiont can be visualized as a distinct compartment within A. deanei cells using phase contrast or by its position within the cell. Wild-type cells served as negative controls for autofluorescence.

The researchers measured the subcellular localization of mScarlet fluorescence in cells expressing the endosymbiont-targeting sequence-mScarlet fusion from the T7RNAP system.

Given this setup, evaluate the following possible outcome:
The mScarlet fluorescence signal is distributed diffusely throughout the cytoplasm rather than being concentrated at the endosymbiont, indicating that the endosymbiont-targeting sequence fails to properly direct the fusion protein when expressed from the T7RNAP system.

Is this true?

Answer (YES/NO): NO